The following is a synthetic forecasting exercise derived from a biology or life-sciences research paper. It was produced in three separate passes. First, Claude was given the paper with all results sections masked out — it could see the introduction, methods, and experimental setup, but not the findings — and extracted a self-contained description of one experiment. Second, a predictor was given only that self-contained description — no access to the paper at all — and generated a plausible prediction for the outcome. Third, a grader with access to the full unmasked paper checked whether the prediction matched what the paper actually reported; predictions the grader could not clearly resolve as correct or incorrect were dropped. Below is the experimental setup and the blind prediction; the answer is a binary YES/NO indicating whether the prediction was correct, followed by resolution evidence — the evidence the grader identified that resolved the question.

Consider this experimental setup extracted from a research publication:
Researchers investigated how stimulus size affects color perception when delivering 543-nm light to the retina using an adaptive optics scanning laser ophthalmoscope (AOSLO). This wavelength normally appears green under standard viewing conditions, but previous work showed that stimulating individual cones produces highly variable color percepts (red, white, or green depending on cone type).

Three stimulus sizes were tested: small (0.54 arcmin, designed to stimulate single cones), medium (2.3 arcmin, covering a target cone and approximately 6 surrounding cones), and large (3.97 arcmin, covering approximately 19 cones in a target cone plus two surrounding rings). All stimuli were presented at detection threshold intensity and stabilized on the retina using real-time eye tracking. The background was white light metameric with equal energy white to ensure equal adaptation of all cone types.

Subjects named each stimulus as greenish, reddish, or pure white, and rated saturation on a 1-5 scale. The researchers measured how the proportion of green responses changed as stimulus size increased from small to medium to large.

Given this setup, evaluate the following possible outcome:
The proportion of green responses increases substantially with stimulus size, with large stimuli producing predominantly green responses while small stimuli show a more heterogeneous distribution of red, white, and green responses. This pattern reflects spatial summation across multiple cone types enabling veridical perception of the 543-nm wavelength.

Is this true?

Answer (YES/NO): NO